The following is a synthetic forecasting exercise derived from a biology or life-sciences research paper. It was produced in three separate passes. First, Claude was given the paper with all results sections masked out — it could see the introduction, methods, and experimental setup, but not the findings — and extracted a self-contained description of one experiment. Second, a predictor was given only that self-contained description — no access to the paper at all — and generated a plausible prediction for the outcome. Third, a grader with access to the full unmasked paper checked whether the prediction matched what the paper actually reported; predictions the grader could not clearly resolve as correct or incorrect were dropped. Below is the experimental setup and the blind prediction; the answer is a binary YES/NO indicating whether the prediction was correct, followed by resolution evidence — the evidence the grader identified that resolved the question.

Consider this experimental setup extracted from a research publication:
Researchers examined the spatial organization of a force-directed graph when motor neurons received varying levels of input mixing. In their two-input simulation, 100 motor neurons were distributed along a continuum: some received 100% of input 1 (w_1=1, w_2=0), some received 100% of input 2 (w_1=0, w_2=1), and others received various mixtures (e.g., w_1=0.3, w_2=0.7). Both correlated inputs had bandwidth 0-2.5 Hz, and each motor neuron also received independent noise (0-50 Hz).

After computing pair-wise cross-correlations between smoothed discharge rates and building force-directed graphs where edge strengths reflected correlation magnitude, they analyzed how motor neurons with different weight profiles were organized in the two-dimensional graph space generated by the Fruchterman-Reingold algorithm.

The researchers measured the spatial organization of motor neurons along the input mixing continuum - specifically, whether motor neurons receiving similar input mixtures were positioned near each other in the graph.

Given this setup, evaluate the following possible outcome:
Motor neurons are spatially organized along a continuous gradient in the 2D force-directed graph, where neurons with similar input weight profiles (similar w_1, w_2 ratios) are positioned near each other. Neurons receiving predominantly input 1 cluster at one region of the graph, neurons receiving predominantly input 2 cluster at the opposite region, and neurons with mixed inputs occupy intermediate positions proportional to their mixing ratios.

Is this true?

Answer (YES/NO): YES